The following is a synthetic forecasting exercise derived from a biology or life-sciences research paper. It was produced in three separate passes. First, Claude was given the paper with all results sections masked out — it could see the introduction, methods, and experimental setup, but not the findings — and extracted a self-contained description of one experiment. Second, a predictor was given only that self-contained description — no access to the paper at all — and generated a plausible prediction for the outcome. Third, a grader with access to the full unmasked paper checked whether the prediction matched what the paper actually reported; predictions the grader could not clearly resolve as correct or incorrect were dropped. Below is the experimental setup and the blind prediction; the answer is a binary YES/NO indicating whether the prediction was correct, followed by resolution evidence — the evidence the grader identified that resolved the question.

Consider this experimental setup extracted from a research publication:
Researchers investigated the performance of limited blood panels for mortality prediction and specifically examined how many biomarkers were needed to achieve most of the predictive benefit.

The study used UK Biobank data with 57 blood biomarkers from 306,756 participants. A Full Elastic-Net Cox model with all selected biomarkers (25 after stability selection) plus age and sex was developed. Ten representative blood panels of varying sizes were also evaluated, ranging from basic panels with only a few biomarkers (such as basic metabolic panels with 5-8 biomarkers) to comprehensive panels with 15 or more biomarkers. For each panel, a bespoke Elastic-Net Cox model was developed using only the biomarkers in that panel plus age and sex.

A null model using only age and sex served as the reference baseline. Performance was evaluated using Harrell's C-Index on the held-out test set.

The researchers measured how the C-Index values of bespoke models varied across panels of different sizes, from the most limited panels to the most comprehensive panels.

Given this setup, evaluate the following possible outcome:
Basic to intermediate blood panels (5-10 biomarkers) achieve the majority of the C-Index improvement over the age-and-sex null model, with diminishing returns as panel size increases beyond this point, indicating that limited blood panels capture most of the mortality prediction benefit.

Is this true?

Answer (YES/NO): NO